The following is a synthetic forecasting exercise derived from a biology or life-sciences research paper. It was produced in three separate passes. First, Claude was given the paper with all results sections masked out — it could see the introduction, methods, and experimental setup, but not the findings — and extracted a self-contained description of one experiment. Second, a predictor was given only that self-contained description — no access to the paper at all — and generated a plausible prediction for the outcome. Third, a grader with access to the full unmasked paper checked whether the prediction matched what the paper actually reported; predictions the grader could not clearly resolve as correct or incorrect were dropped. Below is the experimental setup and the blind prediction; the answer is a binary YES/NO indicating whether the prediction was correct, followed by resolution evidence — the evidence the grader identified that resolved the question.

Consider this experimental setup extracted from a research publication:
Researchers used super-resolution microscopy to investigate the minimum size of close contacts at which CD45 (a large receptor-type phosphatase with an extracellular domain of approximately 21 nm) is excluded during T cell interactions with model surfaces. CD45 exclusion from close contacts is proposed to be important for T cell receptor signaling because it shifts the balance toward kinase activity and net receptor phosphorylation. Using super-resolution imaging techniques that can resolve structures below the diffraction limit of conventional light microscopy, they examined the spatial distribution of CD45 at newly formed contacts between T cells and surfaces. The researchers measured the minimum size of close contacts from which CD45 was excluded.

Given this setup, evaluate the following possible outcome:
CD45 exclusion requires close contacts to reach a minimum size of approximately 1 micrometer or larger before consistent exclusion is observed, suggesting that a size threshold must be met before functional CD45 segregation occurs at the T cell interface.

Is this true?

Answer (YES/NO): NO